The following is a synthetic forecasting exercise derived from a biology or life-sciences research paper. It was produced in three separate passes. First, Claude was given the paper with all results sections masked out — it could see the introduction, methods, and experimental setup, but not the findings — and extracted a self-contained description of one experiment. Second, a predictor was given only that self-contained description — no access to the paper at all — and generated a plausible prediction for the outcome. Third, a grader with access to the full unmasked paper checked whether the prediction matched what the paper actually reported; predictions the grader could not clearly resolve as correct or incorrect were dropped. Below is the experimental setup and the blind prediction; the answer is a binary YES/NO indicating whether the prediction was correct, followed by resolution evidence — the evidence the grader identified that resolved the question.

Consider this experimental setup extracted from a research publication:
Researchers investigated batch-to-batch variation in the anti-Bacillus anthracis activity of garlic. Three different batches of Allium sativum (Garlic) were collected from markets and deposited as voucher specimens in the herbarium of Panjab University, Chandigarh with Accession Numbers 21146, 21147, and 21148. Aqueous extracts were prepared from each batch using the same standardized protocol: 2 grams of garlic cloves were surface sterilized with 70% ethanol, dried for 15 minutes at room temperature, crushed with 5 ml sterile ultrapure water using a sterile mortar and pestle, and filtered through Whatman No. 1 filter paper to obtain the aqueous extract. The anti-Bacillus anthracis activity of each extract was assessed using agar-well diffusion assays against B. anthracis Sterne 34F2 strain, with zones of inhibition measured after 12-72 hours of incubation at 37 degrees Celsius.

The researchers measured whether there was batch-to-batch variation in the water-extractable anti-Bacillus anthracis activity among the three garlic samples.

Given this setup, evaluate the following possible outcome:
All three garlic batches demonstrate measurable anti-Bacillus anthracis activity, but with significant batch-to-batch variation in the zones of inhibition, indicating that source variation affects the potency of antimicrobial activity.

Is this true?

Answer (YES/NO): NO